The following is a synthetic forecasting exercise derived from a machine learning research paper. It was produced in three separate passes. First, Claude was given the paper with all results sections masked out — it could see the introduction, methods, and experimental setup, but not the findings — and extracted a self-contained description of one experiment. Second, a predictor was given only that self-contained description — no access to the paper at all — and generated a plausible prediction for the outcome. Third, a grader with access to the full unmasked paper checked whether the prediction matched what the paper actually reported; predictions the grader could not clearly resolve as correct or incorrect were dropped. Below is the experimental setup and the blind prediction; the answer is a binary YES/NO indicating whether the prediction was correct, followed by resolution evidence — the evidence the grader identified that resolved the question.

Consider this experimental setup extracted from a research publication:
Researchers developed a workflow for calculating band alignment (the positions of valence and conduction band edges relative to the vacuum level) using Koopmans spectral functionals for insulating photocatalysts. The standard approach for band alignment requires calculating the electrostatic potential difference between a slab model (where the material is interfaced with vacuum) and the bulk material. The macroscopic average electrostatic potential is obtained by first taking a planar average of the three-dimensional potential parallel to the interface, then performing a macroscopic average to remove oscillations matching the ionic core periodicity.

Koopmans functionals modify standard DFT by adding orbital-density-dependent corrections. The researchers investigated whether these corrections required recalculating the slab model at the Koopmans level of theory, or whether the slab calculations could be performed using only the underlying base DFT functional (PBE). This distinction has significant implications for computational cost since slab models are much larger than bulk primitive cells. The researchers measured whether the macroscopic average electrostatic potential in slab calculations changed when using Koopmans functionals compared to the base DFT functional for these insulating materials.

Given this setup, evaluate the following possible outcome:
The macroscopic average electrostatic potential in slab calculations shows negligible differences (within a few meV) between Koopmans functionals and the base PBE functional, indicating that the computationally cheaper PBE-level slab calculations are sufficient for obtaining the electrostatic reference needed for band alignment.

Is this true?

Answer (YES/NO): NO